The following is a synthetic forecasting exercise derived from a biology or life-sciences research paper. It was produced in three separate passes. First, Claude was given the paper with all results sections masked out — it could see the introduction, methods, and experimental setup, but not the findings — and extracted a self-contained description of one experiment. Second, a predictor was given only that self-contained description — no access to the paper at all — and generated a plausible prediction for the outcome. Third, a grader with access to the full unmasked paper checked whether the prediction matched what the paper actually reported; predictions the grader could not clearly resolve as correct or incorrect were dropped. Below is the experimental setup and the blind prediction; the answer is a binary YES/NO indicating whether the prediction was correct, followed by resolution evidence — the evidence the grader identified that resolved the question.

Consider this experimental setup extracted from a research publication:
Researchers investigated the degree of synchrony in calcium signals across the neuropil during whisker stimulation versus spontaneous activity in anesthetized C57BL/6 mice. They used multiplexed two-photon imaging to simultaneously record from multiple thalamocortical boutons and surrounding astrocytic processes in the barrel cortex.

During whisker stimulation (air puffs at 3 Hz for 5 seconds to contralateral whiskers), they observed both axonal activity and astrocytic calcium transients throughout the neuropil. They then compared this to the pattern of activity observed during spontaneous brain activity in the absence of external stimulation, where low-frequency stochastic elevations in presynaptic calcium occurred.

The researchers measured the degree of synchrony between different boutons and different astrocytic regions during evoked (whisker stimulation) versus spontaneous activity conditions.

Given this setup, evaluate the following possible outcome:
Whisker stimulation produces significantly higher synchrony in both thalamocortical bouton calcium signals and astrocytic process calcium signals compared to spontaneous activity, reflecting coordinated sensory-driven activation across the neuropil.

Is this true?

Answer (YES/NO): YES